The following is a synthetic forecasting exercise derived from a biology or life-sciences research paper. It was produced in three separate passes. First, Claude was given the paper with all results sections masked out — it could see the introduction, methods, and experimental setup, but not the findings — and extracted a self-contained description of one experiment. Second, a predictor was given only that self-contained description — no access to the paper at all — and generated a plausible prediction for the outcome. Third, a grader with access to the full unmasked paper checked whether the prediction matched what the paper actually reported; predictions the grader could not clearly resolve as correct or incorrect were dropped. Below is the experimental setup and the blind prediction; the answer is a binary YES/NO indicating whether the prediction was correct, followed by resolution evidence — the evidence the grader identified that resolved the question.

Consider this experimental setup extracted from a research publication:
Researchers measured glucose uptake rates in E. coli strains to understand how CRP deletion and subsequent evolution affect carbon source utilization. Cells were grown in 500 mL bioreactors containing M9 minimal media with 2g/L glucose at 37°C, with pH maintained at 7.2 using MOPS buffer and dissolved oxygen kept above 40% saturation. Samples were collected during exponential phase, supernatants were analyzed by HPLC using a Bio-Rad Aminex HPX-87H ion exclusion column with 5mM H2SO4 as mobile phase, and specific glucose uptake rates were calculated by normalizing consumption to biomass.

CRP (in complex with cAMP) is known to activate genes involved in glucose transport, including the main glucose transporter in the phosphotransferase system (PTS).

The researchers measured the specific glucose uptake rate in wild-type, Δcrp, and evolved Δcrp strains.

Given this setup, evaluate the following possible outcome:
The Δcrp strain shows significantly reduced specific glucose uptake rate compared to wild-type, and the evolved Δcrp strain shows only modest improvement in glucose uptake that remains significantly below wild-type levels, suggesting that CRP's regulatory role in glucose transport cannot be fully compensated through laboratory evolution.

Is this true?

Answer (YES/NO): NO